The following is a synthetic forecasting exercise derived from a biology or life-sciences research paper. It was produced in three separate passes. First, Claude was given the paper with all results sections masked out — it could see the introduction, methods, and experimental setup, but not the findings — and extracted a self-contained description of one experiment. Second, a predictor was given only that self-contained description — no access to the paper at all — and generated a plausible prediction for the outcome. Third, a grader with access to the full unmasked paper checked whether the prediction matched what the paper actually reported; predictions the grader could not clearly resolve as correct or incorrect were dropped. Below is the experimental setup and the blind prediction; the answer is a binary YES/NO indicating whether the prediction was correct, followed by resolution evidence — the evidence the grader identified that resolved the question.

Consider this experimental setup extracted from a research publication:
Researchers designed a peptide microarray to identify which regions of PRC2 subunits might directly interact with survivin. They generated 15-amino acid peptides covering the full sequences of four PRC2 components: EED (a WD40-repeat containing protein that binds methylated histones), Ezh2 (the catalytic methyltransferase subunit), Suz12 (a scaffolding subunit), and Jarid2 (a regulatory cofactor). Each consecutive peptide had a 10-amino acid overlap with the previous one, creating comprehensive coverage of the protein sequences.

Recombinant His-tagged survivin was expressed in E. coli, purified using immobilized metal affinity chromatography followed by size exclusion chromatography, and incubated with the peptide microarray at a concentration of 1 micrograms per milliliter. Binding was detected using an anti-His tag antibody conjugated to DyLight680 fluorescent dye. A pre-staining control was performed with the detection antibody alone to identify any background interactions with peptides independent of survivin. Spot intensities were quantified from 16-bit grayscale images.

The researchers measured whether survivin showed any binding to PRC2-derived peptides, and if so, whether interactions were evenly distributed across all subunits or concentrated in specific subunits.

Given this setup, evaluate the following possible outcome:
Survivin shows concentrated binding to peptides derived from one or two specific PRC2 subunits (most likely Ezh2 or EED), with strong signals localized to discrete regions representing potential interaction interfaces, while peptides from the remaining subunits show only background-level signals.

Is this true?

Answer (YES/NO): NO